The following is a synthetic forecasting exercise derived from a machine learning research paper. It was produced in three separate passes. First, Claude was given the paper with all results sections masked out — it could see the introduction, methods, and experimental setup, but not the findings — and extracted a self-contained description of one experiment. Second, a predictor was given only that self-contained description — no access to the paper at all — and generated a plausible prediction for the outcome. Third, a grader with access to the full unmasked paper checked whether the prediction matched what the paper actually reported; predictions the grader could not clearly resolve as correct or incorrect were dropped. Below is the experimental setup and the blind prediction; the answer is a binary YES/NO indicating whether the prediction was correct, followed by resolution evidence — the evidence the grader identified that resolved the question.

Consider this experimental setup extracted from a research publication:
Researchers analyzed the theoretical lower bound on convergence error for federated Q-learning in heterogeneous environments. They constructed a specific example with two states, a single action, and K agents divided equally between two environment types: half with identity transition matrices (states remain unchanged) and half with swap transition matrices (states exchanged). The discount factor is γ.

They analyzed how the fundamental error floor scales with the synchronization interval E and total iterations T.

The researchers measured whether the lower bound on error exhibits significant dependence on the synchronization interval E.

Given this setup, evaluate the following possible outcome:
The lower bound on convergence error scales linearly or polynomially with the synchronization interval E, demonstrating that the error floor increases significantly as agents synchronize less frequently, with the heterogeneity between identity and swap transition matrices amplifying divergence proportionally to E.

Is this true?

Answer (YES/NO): YES